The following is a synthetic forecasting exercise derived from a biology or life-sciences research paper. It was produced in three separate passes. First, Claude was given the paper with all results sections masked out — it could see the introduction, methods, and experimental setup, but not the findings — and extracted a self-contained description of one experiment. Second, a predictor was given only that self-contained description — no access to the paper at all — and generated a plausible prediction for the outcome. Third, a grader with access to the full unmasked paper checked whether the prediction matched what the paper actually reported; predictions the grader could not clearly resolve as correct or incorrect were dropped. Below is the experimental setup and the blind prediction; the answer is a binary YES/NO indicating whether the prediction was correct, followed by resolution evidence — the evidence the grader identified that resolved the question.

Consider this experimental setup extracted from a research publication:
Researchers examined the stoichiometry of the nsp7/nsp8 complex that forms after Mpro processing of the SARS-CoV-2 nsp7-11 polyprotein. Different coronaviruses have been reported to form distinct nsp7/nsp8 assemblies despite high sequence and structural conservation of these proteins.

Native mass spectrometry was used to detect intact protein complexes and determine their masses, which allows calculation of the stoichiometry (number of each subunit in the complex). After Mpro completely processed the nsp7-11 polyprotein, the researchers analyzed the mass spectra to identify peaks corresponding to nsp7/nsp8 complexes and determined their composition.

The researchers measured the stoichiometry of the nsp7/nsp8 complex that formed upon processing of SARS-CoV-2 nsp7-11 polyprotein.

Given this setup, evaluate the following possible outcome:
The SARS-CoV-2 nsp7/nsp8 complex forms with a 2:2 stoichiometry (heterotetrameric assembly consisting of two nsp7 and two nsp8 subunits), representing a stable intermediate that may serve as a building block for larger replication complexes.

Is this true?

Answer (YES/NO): YES